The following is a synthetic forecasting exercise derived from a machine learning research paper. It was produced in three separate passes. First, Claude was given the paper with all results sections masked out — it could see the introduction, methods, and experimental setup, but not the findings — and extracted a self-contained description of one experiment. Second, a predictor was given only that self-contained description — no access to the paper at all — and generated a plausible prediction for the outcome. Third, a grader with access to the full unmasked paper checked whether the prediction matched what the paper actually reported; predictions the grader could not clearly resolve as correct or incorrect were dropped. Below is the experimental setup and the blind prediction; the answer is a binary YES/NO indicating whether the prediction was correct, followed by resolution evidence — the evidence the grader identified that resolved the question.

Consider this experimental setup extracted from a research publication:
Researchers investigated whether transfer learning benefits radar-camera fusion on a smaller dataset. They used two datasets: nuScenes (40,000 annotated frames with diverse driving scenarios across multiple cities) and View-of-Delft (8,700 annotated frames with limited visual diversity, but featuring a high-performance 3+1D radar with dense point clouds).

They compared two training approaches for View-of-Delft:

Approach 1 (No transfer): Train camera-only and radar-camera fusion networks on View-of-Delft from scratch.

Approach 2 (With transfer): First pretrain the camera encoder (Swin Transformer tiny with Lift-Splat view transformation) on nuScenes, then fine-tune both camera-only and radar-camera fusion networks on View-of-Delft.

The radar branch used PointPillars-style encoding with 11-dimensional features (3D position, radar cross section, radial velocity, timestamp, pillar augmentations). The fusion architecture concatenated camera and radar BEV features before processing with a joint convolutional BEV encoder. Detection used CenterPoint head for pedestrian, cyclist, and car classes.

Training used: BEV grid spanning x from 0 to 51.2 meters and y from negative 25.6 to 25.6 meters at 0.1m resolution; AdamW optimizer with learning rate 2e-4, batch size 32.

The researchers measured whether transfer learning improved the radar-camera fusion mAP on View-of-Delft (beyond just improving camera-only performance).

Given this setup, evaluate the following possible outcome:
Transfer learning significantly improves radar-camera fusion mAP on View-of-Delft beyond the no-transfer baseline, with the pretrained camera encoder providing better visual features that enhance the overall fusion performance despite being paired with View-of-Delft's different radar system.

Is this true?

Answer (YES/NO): NO